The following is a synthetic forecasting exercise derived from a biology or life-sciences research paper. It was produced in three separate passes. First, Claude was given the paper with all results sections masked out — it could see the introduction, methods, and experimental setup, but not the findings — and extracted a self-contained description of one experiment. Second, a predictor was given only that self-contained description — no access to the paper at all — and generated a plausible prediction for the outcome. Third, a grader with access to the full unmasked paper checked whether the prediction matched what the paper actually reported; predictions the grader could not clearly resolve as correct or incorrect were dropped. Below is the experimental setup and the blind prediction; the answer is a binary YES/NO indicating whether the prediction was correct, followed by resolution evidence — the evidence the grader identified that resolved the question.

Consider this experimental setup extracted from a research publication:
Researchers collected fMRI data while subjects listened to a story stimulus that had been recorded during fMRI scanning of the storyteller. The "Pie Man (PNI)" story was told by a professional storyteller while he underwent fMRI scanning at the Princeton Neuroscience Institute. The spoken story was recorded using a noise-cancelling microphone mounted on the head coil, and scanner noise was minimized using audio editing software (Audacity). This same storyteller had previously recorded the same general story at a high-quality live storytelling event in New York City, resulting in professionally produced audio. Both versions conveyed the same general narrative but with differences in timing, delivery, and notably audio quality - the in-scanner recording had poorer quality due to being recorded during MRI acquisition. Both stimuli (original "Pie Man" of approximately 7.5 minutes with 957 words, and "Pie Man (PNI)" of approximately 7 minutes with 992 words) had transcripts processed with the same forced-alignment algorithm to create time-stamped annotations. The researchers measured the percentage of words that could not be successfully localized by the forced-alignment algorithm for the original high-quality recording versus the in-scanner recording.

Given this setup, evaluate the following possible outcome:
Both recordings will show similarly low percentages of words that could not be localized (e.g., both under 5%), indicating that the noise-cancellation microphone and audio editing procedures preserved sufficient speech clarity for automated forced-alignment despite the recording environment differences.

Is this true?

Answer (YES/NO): YES